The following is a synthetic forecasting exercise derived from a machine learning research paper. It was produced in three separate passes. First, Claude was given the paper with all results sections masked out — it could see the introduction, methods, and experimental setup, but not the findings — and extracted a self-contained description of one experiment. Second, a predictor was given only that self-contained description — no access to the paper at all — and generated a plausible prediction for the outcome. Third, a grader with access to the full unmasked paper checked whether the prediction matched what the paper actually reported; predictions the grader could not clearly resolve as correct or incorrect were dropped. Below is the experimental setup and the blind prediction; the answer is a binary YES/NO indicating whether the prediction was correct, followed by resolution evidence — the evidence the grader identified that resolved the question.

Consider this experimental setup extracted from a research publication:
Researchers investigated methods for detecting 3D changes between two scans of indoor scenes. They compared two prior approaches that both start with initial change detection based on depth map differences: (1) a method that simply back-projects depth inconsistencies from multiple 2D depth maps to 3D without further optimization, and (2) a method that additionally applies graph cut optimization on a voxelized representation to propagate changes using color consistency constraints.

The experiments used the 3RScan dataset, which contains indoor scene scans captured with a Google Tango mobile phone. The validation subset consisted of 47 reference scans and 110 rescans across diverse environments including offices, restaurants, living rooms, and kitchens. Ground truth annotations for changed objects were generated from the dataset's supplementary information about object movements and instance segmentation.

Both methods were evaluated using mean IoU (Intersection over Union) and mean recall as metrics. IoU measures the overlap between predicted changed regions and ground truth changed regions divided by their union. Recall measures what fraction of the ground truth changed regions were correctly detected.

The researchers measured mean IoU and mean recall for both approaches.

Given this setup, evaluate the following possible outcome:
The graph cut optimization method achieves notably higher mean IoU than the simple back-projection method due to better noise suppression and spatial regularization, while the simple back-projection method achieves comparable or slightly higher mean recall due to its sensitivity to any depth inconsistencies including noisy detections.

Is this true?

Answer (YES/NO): NO